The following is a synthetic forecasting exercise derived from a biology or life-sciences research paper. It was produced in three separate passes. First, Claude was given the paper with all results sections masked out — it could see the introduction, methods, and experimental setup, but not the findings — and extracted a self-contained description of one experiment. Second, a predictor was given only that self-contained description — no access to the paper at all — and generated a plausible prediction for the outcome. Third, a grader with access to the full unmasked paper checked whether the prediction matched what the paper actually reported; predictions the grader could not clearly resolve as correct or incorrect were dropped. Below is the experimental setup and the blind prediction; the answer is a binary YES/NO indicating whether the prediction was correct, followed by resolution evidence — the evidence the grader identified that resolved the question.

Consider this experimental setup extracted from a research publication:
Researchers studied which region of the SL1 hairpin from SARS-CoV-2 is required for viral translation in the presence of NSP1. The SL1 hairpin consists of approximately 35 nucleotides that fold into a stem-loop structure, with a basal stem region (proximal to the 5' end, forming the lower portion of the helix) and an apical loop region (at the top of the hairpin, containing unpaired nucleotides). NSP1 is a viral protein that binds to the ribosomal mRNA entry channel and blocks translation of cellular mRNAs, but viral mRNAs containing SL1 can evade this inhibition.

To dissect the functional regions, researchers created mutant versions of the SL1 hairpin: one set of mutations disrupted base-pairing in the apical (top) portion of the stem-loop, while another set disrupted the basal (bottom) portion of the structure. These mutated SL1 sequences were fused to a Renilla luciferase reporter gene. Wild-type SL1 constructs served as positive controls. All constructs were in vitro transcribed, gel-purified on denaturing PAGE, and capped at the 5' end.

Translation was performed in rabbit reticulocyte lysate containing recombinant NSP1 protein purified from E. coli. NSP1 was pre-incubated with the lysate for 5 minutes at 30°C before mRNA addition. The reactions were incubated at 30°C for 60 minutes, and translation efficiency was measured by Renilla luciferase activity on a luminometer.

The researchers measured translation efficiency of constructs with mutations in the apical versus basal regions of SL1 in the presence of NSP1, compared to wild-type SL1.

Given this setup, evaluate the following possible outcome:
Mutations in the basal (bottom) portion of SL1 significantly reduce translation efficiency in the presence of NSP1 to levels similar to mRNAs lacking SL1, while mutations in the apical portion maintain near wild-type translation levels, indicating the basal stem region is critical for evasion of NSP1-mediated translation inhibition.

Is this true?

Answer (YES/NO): NO